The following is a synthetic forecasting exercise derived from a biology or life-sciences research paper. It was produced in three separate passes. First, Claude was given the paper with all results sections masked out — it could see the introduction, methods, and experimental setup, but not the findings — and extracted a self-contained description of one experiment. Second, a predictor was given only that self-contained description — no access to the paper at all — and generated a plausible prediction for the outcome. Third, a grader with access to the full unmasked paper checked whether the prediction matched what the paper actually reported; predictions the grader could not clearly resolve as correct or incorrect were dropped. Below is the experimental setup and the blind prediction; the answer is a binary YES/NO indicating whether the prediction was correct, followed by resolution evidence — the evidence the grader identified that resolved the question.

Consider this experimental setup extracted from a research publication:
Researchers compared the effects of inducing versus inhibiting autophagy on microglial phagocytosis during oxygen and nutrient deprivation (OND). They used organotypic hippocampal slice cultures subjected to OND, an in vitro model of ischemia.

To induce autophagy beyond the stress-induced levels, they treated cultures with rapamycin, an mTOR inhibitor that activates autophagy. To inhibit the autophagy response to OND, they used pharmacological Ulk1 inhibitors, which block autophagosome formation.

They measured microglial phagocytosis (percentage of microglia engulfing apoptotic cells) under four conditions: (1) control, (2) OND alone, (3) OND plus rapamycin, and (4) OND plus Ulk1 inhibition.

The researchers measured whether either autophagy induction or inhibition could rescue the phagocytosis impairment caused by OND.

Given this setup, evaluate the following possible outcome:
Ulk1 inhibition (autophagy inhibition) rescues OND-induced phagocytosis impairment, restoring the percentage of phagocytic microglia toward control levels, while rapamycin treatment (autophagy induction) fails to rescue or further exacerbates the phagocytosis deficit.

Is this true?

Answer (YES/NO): NO